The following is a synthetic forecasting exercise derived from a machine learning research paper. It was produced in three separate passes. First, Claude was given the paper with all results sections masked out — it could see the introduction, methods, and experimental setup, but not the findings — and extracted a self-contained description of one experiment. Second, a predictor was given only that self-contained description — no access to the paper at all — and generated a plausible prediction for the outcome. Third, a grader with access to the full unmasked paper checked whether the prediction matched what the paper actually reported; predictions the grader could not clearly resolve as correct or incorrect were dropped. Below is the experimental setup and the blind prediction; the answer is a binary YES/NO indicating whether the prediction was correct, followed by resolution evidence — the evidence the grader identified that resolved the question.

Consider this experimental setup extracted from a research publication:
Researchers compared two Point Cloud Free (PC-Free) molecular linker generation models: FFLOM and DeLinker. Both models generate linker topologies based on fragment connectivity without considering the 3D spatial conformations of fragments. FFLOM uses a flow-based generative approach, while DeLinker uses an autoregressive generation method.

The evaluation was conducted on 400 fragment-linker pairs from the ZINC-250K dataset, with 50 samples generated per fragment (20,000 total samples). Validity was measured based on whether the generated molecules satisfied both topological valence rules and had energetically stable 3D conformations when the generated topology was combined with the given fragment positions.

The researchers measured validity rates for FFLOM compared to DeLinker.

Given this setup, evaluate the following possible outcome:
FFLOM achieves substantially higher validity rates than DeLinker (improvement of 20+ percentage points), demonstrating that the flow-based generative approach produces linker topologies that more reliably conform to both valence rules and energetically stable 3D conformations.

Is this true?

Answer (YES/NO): NO